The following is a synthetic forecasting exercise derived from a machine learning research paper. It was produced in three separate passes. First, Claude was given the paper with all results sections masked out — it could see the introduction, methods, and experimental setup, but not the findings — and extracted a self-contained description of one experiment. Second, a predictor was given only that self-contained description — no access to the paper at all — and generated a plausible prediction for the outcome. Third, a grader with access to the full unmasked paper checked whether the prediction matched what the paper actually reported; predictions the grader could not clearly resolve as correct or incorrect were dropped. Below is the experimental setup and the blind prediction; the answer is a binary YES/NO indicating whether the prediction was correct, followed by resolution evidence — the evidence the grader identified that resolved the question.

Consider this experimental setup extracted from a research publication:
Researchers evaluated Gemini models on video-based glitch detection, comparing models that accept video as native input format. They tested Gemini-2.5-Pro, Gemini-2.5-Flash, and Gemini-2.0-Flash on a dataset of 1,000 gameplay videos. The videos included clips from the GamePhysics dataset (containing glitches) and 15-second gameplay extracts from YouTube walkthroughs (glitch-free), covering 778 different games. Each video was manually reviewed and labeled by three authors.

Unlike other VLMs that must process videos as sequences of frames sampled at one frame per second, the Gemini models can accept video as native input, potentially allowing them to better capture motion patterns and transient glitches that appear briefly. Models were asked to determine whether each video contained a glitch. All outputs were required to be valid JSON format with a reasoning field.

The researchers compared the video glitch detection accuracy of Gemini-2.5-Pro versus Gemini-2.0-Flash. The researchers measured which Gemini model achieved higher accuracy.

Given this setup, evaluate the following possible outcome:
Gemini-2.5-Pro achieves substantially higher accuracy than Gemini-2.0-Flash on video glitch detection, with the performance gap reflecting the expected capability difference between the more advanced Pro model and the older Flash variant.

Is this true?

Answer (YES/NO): YES